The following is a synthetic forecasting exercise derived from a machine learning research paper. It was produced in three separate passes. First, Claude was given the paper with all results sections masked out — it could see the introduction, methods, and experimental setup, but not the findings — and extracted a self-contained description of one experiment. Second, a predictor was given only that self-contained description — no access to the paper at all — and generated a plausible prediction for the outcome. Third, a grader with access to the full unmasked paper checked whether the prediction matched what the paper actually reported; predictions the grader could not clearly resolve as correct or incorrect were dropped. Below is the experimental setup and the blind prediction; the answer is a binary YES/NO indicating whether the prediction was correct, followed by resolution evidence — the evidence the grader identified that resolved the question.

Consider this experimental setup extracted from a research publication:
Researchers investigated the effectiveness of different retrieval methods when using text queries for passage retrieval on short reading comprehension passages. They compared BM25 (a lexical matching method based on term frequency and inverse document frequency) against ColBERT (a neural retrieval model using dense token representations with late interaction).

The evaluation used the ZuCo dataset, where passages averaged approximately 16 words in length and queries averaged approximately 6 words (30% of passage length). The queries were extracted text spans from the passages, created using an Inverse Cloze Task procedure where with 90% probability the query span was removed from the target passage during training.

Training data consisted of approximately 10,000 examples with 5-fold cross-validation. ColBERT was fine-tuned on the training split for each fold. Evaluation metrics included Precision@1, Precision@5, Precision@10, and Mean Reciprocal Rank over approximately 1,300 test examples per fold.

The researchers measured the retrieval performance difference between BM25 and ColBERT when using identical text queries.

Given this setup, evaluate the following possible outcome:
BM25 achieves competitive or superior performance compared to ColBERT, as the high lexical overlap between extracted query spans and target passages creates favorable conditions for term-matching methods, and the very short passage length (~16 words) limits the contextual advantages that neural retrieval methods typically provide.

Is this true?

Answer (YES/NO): NO